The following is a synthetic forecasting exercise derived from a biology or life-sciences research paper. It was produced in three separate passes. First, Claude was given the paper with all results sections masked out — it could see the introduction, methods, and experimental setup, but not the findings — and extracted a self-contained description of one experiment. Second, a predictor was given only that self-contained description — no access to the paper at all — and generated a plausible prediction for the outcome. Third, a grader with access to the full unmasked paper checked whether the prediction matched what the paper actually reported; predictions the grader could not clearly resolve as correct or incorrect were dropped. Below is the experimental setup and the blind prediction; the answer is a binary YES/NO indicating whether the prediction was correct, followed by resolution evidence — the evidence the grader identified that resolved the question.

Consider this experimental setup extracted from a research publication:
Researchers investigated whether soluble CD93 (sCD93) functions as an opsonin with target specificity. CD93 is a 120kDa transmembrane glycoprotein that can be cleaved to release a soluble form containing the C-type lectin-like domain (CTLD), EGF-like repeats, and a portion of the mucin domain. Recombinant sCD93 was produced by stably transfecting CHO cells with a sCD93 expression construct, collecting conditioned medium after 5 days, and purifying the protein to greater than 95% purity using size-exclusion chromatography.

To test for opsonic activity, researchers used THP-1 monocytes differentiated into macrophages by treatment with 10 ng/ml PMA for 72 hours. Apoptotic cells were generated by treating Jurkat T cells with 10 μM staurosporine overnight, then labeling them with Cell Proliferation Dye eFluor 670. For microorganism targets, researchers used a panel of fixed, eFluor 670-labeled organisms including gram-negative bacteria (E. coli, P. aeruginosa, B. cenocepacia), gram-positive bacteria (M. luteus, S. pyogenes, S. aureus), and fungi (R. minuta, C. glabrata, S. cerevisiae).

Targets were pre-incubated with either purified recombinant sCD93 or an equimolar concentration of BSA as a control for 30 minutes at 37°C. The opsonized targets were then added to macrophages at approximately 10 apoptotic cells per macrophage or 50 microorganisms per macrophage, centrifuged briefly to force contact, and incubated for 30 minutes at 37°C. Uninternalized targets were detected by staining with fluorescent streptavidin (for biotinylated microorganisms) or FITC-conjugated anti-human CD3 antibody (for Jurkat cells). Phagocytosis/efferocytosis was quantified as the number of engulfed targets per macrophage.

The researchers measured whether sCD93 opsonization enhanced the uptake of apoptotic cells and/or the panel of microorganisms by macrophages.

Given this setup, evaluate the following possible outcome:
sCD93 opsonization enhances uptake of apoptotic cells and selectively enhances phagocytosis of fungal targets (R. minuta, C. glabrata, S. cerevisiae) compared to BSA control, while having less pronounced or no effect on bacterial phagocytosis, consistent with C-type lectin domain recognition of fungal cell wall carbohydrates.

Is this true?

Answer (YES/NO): NO